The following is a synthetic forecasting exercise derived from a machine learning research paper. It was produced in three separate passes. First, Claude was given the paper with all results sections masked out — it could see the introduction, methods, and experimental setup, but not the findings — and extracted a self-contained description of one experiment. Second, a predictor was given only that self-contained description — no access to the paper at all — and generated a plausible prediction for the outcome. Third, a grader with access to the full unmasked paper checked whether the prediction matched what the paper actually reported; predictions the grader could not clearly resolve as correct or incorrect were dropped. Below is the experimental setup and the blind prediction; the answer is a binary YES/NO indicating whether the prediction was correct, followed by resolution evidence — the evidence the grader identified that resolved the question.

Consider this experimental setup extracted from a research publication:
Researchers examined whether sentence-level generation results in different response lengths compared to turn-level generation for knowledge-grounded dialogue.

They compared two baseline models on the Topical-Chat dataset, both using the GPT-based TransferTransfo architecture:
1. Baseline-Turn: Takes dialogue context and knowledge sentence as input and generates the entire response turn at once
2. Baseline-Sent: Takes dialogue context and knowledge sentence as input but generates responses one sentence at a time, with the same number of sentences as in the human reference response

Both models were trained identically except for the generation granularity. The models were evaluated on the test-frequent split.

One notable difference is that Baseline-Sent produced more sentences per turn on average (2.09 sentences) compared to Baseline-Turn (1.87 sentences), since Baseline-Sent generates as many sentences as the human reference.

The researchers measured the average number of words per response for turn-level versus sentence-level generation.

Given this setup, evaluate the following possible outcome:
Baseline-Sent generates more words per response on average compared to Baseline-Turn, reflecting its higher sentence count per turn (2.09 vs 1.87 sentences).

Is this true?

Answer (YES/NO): NO